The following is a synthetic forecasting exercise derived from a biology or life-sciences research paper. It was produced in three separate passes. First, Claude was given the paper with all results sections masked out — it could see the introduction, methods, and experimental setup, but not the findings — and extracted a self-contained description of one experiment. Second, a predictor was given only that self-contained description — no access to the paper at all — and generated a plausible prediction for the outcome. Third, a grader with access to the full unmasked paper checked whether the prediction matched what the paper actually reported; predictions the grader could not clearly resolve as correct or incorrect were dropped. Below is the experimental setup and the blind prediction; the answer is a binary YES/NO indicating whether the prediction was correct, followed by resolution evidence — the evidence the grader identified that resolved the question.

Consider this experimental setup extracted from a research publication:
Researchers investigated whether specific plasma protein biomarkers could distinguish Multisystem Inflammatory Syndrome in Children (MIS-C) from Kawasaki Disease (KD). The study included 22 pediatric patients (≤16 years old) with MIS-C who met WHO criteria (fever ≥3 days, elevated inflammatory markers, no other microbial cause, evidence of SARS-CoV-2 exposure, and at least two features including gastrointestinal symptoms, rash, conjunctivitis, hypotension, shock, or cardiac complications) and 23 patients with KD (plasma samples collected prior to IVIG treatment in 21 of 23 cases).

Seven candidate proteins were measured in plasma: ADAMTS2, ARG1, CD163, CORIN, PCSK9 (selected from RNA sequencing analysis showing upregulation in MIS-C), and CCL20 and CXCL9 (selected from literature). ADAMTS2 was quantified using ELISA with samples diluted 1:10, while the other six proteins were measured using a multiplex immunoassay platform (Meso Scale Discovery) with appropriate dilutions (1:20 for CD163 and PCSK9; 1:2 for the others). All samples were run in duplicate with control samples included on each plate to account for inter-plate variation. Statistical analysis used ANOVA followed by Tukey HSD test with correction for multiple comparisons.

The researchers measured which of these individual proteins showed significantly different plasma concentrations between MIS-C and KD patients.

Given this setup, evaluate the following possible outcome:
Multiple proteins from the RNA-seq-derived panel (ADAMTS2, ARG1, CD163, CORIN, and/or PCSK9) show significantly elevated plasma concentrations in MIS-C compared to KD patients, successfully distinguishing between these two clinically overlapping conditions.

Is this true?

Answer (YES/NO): YES